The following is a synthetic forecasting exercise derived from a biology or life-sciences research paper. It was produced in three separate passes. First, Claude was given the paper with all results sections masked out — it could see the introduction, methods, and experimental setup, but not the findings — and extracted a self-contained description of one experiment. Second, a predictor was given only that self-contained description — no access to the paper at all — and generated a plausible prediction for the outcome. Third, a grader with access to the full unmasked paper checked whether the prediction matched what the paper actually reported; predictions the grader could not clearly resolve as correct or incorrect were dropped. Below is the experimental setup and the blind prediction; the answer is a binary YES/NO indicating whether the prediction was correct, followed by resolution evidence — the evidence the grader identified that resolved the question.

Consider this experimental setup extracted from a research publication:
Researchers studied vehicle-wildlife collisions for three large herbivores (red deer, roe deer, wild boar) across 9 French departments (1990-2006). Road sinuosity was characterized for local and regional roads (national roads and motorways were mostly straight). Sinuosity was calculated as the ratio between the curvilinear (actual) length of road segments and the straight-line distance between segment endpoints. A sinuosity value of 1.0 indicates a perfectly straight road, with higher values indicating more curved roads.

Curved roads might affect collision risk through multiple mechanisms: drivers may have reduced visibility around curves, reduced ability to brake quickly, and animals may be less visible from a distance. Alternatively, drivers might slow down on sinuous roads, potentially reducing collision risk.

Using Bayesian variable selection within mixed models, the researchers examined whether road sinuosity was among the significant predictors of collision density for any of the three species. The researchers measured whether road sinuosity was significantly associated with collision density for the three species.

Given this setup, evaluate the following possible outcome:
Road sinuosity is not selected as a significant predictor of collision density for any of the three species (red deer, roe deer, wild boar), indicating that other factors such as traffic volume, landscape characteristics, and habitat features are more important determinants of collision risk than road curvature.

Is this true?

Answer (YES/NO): YES